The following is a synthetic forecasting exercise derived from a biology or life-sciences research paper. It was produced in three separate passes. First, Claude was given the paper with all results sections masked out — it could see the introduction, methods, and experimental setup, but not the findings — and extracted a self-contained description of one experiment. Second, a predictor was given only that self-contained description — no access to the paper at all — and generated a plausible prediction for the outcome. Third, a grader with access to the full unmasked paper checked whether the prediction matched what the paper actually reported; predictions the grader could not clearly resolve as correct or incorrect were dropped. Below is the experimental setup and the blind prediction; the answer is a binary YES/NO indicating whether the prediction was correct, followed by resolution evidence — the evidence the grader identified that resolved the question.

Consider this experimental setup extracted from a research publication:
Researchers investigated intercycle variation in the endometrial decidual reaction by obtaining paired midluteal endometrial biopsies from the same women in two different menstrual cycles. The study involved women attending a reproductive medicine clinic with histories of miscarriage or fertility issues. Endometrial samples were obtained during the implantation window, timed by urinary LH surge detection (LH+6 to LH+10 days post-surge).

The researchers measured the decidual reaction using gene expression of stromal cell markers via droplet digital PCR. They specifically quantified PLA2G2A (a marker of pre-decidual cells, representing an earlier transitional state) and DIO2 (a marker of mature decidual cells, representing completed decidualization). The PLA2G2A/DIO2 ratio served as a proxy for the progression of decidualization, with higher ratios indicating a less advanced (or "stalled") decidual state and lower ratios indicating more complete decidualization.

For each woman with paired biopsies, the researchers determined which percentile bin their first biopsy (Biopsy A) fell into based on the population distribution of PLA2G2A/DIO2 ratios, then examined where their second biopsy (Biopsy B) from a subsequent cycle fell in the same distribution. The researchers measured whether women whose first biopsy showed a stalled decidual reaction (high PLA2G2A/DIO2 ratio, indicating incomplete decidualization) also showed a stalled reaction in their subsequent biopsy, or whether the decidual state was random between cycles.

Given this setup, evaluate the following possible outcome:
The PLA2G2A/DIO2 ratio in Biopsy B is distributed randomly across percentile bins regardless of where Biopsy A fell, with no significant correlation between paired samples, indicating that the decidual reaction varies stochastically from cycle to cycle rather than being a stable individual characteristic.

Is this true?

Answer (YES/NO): NO